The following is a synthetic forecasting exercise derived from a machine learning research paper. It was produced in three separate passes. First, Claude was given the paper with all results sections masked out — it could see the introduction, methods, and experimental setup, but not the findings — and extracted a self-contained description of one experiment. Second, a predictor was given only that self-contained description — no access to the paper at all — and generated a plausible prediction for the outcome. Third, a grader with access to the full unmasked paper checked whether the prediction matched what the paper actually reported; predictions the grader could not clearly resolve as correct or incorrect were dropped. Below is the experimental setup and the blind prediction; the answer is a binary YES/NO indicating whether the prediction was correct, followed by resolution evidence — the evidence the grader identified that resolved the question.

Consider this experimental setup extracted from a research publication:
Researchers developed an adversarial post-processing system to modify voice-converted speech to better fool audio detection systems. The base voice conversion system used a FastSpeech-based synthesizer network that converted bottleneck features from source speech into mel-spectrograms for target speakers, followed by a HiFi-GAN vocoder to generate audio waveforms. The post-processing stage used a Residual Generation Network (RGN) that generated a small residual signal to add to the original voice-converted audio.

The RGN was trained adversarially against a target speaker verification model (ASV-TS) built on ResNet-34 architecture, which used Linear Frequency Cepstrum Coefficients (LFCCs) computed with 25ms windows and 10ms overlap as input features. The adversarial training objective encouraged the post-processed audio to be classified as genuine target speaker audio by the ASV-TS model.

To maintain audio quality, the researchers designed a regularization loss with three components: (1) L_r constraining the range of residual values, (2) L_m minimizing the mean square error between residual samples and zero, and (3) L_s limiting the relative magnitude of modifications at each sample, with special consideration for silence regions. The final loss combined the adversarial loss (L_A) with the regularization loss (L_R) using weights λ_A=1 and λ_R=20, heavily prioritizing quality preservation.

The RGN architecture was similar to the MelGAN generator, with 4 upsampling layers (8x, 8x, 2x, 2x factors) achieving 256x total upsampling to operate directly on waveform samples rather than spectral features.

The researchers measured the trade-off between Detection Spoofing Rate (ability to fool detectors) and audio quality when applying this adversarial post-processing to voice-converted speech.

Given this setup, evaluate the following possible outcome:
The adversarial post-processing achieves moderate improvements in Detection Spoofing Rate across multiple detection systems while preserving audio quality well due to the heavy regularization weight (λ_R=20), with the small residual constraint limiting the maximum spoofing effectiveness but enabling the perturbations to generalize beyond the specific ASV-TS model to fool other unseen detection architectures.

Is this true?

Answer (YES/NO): NO